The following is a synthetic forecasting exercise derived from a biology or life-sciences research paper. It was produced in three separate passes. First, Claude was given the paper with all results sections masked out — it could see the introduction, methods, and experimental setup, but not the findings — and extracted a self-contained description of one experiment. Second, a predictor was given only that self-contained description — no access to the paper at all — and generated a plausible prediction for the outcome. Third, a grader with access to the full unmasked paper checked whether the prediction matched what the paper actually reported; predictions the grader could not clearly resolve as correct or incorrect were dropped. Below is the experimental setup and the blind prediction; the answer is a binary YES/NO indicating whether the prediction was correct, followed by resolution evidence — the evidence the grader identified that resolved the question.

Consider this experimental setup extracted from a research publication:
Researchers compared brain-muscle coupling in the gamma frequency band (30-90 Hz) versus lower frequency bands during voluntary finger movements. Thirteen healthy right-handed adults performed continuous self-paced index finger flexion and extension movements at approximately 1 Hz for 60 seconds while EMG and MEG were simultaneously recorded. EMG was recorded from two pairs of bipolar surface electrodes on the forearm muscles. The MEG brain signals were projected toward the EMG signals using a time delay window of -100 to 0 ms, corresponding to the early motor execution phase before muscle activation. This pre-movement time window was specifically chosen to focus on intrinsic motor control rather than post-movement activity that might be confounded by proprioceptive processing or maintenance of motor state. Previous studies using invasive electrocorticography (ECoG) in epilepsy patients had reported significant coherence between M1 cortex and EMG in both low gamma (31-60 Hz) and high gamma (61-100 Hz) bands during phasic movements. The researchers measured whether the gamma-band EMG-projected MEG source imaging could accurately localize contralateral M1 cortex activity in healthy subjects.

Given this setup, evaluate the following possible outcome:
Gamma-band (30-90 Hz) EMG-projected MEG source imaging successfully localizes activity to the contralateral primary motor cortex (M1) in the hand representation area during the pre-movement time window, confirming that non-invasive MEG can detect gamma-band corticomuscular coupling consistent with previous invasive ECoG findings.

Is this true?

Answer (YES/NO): NO